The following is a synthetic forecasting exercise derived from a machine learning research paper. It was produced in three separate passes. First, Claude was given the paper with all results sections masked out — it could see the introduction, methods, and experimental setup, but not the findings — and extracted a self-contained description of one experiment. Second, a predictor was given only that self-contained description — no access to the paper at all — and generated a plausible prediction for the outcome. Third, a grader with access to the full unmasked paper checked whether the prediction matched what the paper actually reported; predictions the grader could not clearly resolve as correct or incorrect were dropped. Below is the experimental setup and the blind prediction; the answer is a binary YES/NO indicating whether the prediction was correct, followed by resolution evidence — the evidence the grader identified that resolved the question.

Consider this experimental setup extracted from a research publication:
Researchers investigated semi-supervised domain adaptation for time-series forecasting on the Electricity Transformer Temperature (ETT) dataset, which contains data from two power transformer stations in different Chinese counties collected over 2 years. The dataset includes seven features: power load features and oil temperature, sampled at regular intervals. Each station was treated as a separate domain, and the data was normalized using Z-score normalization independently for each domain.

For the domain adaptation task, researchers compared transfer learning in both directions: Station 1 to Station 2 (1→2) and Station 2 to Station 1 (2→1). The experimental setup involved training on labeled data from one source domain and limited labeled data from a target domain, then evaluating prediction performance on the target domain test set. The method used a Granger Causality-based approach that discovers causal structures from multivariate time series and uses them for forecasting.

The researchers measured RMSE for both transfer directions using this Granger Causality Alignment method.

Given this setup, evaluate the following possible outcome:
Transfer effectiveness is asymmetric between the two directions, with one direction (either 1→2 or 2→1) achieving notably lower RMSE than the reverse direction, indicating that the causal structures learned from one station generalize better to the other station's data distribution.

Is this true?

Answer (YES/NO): YES